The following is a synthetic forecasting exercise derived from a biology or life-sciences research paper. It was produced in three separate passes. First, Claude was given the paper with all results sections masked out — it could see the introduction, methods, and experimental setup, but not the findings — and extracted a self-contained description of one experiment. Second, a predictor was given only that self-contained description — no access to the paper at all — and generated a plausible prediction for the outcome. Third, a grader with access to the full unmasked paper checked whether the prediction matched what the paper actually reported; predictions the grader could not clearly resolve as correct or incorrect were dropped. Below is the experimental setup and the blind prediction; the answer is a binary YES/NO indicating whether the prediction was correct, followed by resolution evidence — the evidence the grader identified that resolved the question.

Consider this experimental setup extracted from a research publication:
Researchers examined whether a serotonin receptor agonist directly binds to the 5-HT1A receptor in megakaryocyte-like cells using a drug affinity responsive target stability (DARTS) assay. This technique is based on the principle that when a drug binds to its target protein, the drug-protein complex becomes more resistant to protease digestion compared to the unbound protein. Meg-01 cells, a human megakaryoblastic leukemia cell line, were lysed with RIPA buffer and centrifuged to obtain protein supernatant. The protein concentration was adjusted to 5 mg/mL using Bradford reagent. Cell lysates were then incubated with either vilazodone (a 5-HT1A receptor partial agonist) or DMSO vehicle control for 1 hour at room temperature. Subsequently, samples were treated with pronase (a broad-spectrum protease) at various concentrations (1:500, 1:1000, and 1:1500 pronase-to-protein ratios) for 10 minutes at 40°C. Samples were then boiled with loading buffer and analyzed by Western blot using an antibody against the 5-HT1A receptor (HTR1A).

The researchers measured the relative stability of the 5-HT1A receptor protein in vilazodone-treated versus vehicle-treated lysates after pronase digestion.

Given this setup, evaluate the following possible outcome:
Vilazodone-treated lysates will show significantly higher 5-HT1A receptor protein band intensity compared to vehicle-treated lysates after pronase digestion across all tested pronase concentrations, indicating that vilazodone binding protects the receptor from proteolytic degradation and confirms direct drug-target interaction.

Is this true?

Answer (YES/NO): YES